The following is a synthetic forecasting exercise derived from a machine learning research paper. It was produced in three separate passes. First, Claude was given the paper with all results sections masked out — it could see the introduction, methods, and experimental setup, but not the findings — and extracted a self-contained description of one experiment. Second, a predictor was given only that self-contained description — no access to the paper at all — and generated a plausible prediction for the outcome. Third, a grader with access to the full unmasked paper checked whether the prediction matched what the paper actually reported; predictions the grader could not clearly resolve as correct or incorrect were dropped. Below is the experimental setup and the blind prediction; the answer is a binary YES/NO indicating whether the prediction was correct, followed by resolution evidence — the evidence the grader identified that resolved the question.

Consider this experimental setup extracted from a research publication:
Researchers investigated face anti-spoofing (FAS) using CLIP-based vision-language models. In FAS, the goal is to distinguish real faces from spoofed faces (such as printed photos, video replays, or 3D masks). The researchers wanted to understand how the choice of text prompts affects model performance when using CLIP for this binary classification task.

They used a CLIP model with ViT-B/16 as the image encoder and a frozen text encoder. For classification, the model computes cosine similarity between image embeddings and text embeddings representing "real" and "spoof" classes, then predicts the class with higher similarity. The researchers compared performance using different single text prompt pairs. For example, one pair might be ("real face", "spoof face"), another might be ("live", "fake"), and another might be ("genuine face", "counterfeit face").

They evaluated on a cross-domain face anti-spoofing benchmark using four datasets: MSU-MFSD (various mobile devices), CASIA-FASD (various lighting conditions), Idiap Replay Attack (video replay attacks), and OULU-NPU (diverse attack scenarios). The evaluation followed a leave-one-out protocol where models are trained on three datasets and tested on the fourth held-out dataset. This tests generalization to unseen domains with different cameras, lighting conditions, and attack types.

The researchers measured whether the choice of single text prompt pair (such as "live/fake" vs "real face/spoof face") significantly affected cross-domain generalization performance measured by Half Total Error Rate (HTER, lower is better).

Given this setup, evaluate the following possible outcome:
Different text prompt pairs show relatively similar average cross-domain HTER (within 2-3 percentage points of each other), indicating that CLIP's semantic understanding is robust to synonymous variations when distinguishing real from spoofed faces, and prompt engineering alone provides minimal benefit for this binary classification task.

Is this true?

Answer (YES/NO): NO